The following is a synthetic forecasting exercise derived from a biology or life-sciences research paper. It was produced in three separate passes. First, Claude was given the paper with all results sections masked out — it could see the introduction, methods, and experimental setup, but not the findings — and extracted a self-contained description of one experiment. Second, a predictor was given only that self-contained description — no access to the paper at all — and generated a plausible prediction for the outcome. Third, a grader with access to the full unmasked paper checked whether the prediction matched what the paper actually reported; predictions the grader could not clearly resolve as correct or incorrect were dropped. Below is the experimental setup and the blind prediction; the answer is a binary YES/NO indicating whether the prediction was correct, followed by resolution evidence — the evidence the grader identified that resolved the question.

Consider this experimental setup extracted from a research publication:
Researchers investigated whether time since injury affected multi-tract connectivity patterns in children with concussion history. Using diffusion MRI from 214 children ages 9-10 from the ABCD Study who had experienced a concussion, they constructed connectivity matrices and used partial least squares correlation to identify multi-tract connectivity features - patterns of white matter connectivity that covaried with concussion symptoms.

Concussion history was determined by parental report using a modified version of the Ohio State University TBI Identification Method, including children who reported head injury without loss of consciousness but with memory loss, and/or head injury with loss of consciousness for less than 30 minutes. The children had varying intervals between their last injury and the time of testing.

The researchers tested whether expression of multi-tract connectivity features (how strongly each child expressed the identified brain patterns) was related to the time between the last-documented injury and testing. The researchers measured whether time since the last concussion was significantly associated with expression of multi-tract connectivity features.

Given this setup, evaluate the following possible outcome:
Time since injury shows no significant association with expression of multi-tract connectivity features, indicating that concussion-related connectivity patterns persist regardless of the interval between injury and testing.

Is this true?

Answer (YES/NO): NO